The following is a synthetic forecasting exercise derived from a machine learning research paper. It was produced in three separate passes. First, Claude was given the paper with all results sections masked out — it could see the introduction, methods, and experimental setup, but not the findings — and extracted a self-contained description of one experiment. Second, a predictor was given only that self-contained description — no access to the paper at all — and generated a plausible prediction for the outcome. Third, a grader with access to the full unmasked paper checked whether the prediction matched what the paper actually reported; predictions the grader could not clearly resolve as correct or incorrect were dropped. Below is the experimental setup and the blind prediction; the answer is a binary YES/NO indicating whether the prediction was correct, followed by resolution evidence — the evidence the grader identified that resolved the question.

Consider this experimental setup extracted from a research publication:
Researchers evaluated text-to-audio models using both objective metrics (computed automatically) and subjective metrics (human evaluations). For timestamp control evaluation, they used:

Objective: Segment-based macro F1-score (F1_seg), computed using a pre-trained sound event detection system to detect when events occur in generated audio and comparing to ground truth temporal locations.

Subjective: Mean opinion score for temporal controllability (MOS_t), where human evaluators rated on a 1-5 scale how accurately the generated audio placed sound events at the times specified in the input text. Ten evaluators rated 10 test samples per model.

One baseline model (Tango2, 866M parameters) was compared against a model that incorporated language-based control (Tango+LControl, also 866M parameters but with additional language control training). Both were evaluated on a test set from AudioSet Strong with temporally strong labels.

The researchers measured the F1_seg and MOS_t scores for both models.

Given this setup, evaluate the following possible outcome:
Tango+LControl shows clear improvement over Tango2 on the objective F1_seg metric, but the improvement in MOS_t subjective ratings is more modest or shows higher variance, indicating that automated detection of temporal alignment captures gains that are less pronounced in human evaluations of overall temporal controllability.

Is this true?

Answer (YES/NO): NO